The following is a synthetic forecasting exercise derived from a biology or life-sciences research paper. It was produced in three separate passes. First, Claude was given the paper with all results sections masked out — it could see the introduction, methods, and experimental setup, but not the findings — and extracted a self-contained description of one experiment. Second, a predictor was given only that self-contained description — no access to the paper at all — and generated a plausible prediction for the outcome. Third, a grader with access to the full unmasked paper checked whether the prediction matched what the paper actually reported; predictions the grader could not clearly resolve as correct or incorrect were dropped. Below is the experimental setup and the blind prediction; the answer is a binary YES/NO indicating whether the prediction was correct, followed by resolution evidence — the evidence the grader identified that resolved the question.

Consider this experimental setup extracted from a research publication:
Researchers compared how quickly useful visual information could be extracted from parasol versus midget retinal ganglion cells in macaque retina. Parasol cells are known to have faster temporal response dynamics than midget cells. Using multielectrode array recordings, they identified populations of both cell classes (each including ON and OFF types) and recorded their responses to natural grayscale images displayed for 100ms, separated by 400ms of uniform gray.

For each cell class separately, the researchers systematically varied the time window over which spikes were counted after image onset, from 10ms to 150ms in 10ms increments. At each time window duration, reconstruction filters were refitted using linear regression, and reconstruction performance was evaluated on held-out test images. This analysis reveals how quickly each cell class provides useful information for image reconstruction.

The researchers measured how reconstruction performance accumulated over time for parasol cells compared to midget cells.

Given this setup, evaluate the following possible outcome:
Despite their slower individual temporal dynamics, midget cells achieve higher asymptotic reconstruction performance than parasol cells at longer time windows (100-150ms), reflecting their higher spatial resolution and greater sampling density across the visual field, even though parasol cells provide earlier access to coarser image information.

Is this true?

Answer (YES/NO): NO